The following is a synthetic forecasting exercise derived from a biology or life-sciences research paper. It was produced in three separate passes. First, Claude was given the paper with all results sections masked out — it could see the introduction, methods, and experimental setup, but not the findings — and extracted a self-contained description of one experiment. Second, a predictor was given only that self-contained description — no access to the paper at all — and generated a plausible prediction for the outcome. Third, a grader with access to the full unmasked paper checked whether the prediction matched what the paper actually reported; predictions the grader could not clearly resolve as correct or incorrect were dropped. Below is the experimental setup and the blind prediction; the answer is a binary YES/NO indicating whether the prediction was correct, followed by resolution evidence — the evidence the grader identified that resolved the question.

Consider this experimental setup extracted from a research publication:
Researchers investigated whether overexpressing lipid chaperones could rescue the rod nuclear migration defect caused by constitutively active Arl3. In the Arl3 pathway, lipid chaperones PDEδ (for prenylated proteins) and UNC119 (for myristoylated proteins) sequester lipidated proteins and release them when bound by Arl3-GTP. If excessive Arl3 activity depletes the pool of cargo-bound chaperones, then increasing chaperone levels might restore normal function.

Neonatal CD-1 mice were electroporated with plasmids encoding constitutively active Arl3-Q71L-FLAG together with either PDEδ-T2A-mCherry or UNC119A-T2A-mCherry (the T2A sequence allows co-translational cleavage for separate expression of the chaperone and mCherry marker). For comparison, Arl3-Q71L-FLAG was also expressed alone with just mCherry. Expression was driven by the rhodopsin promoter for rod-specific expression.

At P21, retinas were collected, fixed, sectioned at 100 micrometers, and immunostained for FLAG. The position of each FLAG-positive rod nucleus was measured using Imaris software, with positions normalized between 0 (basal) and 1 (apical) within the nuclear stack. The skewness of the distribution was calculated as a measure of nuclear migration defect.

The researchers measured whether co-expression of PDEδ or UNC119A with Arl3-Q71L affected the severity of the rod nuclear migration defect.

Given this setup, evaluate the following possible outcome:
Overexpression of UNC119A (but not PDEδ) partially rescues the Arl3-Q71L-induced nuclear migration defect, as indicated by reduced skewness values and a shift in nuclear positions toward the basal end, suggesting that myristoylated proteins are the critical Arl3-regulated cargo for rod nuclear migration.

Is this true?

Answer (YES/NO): NO